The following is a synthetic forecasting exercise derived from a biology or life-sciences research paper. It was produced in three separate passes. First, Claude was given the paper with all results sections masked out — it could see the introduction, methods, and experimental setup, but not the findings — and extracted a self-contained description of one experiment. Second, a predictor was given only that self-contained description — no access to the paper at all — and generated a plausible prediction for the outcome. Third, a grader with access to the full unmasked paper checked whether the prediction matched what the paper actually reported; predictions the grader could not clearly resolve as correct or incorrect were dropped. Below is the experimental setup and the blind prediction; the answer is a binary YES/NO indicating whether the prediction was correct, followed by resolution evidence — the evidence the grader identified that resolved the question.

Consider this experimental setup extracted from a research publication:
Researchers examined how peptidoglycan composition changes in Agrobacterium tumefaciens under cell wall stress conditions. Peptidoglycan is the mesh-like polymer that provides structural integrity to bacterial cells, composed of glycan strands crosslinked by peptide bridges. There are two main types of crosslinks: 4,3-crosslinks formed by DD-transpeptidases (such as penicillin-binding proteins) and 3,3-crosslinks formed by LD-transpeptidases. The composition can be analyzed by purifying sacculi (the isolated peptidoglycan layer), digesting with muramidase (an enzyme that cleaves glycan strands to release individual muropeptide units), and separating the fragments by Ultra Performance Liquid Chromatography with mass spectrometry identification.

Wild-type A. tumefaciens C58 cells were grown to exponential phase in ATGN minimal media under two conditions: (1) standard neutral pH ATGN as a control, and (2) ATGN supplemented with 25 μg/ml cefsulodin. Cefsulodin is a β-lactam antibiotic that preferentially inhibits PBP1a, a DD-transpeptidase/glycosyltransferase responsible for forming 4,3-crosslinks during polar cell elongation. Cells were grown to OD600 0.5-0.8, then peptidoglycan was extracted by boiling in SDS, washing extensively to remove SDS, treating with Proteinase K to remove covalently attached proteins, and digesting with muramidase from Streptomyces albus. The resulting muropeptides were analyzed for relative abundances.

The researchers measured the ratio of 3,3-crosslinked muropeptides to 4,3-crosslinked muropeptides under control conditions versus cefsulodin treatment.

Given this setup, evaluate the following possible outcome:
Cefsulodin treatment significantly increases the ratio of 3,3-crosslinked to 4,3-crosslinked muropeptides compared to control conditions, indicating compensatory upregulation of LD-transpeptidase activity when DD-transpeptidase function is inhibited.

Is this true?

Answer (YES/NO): NO